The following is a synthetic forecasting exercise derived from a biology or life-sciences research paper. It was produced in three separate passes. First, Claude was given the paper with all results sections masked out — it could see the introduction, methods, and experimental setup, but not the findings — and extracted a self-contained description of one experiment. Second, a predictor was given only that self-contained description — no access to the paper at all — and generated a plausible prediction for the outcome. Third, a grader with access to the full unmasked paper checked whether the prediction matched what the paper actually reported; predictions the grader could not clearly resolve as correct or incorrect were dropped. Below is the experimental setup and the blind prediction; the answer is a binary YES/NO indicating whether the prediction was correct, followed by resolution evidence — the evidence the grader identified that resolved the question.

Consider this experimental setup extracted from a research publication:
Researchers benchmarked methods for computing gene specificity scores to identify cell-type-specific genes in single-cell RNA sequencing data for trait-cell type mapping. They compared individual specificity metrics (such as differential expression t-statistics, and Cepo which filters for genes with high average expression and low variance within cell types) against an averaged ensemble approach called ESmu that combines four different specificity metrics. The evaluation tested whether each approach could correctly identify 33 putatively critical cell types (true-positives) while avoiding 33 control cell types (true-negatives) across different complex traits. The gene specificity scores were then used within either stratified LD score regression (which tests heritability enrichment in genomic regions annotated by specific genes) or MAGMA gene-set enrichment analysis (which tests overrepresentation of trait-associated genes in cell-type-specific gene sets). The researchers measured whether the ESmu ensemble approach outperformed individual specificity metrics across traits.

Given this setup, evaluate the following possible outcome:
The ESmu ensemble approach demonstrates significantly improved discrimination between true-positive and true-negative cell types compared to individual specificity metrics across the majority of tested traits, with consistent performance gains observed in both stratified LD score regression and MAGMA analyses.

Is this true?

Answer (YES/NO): NO